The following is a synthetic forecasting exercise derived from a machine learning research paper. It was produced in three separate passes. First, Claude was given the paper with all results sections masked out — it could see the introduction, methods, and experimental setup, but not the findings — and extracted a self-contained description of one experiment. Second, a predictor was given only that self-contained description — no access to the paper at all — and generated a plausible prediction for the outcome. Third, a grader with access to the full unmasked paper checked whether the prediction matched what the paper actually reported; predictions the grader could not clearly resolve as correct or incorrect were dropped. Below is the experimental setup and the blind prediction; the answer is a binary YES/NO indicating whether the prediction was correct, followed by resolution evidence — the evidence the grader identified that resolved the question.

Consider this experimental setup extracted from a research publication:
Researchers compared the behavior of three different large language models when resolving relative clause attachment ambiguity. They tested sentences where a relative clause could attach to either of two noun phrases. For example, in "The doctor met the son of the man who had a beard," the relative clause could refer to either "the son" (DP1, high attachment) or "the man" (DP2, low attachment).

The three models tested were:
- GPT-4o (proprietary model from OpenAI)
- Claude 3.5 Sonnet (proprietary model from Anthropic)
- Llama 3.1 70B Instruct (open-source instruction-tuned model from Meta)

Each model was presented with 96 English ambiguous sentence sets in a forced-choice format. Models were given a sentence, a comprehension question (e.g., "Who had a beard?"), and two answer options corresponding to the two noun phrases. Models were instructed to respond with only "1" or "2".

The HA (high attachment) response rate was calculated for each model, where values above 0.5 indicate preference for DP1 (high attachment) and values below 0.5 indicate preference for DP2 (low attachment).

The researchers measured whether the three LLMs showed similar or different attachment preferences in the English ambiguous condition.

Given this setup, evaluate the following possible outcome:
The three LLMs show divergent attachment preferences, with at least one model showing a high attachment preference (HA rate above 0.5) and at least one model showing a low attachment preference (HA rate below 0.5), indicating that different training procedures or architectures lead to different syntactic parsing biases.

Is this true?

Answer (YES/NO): NO